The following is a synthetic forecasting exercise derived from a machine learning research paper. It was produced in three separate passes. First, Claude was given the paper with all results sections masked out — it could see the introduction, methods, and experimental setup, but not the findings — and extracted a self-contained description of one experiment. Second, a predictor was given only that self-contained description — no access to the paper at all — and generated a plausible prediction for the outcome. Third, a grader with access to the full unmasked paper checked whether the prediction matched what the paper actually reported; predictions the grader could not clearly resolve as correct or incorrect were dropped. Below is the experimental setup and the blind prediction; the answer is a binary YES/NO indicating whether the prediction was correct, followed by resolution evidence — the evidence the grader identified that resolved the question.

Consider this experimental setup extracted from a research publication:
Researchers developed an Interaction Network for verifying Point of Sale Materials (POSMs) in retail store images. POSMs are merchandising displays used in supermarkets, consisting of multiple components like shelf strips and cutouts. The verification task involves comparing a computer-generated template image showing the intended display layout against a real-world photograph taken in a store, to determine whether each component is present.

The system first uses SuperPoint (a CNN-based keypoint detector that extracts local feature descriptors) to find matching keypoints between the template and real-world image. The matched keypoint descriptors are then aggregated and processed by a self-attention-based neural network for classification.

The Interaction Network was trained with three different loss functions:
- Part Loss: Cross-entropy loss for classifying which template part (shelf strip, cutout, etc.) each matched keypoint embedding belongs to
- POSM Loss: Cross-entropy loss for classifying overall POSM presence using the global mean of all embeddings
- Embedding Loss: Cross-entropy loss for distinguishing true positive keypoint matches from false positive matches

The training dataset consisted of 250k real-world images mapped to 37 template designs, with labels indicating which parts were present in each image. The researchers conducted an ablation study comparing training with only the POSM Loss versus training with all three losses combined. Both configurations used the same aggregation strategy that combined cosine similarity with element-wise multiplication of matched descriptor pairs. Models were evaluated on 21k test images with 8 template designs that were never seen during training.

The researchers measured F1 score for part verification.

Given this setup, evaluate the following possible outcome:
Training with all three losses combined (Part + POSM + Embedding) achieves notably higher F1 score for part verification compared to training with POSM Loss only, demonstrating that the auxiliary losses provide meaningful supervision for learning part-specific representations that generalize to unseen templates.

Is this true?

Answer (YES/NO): NO